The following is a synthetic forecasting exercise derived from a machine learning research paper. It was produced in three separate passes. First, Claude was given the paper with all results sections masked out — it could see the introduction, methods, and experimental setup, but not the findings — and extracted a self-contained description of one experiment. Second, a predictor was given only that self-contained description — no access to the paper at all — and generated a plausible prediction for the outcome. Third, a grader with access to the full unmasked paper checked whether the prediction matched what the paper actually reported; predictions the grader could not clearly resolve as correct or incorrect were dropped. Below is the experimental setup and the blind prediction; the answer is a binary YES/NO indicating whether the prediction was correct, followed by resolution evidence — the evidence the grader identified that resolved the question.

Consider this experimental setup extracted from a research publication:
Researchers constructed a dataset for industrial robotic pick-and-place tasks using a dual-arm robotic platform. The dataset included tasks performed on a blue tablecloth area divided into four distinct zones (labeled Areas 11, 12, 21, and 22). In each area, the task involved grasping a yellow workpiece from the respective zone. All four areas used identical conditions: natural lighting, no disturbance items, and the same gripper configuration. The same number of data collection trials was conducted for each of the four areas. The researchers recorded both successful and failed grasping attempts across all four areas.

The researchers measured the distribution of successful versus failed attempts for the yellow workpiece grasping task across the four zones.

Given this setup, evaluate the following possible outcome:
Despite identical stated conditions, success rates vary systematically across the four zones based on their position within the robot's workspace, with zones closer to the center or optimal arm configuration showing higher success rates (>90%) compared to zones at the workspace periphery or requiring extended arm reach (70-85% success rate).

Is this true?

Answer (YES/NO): NO